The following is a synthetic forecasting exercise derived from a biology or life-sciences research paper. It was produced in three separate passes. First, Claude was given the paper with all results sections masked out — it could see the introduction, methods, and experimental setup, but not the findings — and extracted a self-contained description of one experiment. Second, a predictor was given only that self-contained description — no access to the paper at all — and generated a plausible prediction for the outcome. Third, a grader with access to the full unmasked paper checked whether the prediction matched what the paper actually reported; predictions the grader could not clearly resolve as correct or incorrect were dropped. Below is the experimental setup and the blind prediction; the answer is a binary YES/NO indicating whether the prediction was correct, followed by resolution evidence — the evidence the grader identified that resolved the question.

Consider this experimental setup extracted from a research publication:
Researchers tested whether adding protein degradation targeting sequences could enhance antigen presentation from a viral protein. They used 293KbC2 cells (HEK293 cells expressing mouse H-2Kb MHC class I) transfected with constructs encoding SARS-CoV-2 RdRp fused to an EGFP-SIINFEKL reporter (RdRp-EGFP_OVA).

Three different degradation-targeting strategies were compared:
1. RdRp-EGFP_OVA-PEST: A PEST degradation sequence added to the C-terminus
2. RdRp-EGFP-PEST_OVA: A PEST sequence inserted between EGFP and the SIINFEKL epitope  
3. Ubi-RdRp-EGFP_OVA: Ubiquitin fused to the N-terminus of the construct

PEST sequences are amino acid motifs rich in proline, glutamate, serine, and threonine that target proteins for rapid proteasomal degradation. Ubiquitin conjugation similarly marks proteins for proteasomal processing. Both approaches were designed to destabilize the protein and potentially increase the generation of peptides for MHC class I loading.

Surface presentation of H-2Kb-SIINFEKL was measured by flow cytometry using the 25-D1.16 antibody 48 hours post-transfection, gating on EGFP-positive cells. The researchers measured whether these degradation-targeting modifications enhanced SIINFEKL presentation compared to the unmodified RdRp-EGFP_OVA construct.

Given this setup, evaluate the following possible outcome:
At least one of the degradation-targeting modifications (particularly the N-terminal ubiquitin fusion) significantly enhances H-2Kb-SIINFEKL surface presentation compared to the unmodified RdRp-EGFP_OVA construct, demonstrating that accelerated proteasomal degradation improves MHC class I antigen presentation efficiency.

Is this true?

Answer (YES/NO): YES